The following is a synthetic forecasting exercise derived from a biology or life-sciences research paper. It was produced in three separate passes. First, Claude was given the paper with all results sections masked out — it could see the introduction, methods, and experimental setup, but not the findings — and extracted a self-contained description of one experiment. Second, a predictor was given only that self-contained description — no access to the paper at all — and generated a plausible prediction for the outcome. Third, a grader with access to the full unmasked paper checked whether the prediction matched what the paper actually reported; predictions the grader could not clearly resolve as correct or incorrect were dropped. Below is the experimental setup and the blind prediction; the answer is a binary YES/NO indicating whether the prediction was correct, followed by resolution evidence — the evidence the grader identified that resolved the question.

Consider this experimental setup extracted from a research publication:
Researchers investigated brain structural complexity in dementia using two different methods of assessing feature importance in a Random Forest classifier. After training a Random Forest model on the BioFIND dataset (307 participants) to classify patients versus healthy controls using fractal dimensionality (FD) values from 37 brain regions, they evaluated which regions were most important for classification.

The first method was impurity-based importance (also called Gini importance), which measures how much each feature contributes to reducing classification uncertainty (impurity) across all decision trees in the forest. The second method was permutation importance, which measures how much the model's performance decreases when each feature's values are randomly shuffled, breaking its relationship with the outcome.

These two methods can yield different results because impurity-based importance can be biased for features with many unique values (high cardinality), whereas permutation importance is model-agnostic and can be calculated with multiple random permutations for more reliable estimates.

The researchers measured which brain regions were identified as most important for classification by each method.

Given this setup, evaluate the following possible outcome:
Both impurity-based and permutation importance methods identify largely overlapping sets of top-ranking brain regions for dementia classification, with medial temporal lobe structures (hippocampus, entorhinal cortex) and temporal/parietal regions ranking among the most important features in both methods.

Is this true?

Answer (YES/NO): NO